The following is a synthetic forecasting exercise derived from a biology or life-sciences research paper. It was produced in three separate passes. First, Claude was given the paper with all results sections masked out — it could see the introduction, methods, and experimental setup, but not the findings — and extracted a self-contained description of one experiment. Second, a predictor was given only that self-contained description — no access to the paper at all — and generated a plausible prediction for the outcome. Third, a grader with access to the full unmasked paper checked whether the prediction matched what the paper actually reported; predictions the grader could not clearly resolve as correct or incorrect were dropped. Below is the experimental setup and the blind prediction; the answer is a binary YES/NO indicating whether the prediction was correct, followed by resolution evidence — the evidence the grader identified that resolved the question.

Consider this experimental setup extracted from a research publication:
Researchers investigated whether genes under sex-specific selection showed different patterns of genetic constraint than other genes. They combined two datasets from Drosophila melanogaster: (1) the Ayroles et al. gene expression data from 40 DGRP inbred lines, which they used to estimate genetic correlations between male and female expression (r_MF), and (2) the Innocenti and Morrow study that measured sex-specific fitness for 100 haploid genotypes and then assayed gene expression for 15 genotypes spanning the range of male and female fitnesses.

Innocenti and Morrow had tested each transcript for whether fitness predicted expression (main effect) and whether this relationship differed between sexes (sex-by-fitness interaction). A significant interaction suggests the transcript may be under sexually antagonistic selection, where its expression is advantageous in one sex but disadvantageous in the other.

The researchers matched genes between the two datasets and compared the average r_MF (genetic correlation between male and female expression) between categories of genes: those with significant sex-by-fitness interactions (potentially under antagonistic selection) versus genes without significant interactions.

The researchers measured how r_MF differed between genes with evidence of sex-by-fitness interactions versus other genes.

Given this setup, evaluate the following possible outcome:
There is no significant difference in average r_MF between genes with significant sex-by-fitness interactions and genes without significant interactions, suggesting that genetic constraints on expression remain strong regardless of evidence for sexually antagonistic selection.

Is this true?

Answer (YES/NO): NO